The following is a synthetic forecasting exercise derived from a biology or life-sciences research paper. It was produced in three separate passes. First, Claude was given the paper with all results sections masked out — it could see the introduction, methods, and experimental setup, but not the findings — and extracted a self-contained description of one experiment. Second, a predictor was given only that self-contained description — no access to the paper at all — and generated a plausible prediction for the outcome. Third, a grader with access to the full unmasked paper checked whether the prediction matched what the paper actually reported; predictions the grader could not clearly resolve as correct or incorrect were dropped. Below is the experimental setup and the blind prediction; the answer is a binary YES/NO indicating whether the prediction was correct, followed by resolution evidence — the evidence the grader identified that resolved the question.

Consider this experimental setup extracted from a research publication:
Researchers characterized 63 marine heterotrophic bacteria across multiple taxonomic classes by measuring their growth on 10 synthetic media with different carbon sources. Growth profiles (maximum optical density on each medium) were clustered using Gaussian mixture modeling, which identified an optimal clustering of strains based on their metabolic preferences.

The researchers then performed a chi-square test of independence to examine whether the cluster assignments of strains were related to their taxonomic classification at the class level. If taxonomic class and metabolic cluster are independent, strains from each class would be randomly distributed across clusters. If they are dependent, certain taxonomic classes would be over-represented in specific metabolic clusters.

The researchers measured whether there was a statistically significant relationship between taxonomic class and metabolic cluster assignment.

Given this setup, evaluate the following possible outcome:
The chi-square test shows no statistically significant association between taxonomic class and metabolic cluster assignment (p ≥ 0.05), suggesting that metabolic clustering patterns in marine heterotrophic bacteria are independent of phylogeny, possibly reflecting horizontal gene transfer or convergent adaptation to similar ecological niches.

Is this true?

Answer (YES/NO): NO